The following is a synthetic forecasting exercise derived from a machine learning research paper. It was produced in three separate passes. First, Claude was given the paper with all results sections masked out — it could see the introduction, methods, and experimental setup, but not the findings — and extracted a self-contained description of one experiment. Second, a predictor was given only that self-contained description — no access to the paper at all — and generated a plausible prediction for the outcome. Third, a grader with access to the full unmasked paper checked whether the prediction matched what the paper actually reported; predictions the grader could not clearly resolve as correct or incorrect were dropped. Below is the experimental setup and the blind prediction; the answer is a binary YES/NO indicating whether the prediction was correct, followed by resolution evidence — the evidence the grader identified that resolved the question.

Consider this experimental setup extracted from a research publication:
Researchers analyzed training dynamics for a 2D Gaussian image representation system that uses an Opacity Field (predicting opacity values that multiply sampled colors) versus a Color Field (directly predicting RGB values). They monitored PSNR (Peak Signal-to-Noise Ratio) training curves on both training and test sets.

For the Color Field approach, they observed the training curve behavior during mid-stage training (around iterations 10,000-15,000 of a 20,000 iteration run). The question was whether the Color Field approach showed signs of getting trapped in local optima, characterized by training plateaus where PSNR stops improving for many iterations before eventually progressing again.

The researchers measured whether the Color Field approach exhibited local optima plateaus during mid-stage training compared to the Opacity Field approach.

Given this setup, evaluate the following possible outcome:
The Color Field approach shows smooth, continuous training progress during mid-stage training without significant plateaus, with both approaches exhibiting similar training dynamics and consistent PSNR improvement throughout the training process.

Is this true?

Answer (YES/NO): NO